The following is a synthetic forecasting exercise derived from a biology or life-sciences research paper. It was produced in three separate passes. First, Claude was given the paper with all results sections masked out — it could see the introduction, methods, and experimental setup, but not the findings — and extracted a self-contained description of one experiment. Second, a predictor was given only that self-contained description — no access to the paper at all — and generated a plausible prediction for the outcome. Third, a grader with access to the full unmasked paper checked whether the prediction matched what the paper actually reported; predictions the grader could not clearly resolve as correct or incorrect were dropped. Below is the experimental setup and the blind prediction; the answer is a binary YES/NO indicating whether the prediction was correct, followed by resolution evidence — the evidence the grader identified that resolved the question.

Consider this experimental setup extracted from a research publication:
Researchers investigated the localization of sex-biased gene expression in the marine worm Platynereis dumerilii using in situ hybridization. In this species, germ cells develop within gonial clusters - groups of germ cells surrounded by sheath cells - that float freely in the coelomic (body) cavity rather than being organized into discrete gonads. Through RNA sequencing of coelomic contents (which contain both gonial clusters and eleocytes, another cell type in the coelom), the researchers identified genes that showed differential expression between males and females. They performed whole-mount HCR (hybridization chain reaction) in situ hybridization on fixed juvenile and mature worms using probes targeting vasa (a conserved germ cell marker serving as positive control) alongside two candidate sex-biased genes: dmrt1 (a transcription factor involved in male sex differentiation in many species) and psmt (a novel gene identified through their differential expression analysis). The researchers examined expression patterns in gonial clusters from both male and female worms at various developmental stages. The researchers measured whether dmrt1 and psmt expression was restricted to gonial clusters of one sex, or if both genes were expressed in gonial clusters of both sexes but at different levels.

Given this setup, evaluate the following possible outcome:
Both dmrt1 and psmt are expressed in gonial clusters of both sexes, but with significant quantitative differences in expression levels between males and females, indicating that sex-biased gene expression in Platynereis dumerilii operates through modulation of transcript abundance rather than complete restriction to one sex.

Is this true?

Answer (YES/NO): YES